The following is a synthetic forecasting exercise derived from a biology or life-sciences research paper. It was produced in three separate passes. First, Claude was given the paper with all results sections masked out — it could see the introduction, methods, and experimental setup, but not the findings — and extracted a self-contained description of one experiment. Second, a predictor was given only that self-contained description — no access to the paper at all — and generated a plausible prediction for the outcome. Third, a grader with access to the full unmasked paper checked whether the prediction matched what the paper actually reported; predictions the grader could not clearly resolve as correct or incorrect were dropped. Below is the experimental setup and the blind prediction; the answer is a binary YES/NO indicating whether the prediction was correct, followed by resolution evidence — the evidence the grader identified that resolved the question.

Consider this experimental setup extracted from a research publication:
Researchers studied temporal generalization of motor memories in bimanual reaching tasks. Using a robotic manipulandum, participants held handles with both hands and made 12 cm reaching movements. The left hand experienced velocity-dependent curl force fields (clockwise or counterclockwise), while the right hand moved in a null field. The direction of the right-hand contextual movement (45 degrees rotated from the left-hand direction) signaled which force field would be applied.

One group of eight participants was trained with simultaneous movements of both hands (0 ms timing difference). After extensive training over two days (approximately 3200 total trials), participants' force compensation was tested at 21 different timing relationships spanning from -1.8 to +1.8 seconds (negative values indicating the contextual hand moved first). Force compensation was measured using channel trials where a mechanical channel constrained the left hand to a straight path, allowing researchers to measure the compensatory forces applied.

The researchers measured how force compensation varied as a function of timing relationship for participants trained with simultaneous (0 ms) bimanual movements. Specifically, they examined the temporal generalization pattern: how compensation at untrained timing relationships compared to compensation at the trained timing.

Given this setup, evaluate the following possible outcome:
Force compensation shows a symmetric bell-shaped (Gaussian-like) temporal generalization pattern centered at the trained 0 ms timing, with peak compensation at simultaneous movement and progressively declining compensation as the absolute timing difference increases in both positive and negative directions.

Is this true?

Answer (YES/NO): NO